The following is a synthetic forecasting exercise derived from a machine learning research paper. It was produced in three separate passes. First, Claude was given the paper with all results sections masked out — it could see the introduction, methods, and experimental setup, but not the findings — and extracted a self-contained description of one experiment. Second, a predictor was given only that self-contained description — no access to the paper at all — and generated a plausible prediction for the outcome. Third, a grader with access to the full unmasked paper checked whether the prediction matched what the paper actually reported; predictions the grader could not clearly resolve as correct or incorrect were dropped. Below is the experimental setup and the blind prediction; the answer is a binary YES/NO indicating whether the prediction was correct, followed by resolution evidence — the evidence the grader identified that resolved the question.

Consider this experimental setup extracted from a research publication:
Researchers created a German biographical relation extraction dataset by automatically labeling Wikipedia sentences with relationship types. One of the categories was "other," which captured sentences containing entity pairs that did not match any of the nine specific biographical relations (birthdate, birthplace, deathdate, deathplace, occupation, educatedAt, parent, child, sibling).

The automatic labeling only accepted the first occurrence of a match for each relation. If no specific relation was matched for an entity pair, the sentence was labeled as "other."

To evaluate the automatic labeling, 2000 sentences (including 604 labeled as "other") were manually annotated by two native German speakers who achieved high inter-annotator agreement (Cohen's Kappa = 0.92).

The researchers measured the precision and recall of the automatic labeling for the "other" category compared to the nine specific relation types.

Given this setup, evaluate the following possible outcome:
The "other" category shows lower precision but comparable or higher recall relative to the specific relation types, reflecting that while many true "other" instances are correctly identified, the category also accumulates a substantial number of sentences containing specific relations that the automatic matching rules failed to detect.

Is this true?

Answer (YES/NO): NO